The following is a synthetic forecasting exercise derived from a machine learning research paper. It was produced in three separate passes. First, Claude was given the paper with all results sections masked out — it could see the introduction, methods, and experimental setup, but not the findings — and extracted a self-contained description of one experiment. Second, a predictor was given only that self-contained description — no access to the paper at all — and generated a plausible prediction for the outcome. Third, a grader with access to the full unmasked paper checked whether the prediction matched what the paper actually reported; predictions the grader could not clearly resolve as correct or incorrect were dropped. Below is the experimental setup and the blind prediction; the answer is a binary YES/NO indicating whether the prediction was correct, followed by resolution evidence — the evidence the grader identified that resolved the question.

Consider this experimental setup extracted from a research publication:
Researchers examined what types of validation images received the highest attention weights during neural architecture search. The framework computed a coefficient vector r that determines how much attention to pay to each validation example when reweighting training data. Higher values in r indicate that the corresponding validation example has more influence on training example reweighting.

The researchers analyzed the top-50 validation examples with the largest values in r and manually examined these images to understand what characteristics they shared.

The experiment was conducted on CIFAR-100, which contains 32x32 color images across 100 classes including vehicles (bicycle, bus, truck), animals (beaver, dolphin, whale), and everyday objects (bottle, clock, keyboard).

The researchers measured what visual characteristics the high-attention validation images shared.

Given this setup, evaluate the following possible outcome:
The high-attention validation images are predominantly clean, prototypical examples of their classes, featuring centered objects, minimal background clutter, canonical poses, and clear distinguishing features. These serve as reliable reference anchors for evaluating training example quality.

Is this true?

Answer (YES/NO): NO